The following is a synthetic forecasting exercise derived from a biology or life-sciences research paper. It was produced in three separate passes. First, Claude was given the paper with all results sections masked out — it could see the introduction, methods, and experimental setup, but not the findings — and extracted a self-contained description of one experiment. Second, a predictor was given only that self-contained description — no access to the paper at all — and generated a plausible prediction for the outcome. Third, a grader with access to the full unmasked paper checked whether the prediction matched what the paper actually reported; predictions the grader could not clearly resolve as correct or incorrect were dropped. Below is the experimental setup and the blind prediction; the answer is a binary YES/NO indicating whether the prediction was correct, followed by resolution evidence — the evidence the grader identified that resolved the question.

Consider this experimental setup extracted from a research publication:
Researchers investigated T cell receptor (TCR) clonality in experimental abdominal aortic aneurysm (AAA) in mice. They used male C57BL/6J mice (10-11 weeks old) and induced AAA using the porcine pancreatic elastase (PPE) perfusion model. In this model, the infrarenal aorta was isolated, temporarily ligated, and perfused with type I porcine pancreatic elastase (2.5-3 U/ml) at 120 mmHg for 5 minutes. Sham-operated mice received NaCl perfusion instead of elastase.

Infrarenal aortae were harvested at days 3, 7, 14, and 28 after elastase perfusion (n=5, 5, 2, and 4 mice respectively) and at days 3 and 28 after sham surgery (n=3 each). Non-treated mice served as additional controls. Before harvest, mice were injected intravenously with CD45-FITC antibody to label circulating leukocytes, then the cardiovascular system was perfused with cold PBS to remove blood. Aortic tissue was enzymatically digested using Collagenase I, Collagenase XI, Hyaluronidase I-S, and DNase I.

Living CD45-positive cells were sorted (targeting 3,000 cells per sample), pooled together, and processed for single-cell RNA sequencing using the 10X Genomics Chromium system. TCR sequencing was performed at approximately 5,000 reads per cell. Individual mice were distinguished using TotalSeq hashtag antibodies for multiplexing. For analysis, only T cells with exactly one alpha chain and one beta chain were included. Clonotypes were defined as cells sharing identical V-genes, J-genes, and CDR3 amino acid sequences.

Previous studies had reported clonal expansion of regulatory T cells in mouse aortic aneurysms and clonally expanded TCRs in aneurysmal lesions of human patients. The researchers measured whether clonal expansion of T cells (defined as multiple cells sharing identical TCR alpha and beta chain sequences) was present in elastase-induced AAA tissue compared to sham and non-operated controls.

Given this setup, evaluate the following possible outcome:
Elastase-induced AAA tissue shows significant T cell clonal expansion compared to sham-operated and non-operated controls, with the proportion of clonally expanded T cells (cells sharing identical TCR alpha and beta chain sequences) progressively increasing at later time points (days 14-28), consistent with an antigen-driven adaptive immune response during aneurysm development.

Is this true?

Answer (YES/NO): NO